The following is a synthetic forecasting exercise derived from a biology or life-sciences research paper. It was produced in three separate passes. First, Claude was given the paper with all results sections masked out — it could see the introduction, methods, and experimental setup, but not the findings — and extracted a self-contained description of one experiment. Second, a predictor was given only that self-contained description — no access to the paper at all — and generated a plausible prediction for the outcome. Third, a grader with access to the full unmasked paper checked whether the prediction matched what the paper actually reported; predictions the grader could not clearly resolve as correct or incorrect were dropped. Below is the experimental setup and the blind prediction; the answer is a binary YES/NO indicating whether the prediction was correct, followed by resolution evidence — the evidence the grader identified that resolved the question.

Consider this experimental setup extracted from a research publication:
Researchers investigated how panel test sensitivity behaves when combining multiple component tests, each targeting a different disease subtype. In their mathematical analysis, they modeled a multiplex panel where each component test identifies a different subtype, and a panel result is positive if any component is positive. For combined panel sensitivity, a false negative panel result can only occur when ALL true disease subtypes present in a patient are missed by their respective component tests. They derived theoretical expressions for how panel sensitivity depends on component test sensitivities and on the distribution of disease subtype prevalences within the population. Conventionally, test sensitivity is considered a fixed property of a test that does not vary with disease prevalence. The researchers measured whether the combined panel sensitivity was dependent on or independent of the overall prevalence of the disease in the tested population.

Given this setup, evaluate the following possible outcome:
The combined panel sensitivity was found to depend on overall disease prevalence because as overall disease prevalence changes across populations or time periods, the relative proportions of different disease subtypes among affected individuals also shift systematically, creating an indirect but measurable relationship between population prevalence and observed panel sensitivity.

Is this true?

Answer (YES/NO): NO